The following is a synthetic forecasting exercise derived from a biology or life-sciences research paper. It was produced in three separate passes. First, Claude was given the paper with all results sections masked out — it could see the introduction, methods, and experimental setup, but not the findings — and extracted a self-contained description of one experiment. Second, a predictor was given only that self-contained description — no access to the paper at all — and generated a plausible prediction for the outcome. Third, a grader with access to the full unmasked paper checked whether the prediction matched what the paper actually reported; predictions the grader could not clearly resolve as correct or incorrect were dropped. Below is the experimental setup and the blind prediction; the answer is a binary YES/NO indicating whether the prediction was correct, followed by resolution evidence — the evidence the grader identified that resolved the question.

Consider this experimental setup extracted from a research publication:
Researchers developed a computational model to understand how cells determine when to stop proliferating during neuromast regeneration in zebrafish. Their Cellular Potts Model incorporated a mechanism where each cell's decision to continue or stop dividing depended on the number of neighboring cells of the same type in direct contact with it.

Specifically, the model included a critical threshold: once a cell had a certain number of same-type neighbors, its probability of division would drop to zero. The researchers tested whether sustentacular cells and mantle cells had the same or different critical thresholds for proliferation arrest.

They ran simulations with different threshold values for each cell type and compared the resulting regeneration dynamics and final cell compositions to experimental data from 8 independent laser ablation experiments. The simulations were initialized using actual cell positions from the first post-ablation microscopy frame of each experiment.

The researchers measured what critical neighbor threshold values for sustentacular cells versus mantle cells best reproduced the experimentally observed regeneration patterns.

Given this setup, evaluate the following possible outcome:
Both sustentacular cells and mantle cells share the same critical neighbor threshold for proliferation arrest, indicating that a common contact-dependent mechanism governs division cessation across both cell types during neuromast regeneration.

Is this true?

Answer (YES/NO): NO